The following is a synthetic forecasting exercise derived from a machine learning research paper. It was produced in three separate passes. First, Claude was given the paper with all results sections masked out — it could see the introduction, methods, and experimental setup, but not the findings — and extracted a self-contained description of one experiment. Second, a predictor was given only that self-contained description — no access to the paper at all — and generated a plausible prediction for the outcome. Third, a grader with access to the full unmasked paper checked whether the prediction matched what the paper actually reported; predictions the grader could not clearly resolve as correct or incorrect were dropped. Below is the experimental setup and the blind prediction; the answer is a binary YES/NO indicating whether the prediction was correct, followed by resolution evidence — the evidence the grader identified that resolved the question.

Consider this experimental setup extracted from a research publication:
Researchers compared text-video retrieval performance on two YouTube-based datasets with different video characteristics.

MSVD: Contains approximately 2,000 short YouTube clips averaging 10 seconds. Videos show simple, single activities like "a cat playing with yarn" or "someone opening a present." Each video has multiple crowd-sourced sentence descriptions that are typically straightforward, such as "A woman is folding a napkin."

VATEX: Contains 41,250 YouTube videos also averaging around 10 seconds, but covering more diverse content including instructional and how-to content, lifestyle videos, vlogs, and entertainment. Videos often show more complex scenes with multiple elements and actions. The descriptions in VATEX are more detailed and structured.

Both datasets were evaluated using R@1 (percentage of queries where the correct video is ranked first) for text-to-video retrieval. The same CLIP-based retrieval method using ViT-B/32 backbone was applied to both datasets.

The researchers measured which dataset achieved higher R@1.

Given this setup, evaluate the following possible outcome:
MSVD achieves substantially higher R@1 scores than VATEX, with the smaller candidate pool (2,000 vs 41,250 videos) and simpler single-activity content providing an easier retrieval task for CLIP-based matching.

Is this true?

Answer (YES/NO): NO